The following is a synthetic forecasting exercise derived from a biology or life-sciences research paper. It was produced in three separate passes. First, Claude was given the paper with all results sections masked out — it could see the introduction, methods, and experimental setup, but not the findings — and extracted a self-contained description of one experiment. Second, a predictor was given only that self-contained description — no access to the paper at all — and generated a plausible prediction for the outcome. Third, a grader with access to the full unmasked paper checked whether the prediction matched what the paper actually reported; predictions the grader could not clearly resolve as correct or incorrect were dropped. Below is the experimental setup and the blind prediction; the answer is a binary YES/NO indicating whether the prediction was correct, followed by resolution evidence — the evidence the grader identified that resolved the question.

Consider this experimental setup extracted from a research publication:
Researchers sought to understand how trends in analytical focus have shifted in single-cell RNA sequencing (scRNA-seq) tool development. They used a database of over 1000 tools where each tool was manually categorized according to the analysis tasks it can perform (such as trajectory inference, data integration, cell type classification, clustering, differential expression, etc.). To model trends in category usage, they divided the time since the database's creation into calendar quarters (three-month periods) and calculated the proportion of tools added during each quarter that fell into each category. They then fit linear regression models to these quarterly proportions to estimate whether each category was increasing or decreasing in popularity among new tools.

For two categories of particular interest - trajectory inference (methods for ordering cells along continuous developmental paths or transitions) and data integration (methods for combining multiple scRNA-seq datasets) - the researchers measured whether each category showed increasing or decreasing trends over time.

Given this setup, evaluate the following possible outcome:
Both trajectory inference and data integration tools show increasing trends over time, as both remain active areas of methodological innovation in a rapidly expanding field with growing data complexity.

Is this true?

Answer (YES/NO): NO